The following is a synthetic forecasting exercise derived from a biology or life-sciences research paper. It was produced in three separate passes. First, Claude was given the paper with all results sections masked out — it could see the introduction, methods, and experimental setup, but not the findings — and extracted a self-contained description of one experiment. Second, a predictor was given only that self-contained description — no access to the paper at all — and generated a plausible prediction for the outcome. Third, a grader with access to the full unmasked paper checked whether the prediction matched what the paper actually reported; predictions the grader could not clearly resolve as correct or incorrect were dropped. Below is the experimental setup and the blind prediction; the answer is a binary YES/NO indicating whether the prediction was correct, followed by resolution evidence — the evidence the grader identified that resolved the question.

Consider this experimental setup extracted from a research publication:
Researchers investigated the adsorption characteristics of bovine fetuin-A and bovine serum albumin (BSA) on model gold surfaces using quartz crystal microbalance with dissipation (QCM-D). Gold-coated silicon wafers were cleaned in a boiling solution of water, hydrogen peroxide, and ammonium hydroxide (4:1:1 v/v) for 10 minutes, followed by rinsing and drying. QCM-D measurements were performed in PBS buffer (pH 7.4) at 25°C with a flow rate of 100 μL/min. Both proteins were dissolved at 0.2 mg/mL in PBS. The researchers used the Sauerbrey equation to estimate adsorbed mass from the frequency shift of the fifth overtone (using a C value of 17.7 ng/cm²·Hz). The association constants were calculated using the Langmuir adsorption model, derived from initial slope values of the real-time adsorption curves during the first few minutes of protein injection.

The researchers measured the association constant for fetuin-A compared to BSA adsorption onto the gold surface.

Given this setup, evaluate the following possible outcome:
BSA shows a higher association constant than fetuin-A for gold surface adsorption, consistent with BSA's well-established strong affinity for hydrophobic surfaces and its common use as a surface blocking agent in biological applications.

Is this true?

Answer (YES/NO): NO